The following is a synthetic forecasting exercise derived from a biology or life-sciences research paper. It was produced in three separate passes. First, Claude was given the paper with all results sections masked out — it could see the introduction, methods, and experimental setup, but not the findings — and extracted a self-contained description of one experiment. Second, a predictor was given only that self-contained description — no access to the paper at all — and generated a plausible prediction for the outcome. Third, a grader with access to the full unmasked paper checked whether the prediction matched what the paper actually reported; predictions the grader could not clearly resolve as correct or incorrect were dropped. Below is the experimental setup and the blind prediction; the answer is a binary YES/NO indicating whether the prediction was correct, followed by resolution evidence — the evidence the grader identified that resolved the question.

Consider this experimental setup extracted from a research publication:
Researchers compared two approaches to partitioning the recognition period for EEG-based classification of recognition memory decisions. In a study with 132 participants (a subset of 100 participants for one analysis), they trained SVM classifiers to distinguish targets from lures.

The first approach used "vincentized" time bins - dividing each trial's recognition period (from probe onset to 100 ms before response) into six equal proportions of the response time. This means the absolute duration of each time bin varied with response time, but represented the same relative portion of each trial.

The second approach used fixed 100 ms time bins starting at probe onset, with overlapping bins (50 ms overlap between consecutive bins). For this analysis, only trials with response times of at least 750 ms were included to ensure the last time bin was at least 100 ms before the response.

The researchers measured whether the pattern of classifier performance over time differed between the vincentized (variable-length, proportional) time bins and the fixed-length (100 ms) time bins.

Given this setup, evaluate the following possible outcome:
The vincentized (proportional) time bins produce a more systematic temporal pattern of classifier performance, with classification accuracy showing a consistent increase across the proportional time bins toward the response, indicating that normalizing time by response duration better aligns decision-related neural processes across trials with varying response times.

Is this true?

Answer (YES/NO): NO